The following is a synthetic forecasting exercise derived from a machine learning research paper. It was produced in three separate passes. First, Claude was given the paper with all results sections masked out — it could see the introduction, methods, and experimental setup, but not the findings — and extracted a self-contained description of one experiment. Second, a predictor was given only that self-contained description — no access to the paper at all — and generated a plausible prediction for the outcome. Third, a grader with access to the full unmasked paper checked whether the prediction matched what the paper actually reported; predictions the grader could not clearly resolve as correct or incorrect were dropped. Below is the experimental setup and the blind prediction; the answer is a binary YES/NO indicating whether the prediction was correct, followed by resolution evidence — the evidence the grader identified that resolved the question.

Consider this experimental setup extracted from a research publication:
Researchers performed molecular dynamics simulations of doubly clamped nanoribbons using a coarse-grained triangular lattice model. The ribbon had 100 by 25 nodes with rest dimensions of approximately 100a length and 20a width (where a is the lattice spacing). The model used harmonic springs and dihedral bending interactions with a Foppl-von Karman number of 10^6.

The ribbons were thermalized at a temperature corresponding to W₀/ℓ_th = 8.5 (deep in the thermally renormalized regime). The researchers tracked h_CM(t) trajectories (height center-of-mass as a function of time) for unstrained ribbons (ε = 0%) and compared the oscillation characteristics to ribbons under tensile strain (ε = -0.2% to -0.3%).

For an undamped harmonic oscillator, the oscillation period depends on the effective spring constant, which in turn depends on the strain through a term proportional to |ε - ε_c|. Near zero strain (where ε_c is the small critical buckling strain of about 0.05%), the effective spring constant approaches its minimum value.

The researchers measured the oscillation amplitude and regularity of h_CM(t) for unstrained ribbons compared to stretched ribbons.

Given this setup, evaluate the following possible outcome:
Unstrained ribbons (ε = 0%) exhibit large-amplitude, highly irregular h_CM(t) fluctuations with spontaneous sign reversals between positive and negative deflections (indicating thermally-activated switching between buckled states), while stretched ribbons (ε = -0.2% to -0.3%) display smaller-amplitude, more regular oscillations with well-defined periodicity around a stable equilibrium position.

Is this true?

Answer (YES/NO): NO